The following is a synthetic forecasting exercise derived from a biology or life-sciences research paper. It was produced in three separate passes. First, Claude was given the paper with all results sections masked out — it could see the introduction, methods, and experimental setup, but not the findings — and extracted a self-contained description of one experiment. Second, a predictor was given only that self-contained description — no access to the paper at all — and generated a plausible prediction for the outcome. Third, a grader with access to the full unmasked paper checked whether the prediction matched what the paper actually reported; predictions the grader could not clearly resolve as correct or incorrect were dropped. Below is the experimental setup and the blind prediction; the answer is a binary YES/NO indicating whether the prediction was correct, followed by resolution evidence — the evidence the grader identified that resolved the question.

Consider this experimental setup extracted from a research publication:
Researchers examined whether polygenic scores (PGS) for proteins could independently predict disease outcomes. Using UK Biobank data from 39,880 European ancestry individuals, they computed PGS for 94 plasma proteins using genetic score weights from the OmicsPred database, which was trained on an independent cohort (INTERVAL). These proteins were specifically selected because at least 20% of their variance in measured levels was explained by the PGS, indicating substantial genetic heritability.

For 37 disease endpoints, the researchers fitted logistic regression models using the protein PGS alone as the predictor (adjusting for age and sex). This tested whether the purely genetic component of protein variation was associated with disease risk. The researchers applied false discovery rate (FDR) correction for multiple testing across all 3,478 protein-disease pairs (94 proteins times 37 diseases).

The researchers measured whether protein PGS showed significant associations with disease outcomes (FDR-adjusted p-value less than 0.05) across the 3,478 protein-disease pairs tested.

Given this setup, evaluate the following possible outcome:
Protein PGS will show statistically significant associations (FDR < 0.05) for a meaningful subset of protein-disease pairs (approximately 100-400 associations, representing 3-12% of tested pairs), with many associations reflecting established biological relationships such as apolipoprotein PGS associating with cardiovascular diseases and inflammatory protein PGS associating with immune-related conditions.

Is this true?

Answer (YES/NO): NO